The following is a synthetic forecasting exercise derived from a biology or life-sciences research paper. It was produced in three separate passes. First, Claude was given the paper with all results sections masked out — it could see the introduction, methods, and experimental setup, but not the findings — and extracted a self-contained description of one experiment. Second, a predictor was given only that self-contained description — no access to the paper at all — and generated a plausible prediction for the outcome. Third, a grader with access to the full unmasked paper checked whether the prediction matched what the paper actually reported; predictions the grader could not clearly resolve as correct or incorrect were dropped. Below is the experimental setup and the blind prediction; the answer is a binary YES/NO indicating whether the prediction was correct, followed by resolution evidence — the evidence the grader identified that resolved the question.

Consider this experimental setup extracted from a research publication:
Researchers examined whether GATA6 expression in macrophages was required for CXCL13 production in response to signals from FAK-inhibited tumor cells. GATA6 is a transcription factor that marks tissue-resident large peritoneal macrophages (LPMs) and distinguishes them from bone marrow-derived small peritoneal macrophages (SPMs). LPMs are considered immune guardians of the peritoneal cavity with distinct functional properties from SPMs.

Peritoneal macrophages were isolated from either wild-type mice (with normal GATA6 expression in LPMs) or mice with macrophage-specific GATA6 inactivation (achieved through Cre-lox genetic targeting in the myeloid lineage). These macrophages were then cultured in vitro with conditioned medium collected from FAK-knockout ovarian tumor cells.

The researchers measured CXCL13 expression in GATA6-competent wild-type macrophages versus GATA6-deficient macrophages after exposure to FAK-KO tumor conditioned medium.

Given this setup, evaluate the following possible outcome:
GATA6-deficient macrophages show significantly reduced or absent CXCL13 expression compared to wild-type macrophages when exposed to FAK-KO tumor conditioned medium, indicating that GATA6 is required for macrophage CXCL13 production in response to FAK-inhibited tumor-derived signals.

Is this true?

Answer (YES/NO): YES